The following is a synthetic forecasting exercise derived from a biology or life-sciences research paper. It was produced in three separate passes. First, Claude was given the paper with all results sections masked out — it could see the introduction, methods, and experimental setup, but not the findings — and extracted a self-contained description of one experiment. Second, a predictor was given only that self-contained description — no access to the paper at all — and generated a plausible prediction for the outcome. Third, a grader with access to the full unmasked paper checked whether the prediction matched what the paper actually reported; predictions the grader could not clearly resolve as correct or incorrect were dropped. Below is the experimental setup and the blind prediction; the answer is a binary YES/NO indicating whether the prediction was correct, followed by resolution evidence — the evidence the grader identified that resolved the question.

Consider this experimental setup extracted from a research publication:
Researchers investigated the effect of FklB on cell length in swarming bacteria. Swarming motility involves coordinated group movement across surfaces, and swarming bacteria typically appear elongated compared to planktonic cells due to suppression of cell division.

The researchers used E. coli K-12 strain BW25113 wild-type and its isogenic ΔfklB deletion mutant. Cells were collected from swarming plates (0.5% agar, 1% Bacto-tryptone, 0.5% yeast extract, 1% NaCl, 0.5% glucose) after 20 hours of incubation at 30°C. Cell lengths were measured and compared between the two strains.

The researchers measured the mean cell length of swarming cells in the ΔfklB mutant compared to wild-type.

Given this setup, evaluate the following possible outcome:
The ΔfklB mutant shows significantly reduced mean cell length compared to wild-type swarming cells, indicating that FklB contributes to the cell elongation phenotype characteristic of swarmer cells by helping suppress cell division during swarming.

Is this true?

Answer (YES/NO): YES